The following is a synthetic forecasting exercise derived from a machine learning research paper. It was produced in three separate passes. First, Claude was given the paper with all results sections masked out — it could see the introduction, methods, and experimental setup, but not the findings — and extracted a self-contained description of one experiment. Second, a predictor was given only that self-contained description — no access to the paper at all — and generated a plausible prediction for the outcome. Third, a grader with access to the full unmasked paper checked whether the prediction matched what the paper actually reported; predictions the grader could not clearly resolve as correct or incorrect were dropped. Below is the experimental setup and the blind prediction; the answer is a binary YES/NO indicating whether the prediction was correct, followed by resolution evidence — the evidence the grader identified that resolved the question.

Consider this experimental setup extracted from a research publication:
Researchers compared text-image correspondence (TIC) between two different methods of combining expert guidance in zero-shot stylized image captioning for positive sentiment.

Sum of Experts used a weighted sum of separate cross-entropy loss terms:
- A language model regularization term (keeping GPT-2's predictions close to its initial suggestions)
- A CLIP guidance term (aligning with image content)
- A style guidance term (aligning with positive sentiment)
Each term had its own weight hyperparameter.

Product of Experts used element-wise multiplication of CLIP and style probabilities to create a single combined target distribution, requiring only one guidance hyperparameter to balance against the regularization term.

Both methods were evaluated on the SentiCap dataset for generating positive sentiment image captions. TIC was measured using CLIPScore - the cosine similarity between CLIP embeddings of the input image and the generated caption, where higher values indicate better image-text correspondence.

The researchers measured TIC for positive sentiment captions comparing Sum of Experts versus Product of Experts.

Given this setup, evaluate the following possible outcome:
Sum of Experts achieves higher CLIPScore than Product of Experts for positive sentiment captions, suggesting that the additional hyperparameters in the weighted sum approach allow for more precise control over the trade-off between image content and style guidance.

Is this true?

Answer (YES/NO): NO